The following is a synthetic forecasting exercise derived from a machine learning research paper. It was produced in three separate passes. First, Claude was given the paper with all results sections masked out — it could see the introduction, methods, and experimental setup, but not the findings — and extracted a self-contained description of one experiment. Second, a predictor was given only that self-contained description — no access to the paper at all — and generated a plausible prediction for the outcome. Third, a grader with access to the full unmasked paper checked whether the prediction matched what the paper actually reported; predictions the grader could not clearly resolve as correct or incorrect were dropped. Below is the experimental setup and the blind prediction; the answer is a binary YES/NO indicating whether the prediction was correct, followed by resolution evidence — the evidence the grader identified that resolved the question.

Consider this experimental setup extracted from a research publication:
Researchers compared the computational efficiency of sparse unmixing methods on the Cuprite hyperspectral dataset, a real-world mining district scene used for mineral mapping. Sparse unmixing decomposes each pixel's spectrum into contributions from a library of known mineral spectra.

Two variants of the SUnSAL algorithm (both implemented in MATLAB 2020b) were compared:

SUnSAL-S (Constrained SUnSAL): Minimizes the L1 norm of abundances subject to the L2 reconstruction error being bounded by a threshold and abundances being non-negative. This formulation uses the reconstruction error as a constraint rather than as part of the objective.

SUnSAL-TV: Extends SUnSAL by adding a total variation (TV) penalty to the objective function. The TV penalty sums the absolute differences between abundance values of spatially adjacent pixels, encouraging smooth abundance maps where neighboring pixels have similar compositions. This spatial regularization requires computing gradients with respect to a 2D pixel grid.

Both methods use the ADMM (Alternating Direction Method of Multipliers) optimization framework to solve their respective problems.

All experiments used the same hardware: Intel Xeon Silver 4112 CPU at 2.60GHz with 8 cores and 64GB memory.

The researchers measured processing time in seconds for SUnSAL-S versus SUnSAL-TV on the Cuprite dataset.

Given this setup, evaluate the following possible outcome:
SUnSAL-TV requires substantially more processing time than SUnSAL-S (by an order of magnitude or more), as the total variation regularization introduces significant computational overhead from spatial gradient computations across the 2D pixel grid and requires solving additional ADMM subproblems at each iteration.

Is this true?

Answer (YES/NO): NO